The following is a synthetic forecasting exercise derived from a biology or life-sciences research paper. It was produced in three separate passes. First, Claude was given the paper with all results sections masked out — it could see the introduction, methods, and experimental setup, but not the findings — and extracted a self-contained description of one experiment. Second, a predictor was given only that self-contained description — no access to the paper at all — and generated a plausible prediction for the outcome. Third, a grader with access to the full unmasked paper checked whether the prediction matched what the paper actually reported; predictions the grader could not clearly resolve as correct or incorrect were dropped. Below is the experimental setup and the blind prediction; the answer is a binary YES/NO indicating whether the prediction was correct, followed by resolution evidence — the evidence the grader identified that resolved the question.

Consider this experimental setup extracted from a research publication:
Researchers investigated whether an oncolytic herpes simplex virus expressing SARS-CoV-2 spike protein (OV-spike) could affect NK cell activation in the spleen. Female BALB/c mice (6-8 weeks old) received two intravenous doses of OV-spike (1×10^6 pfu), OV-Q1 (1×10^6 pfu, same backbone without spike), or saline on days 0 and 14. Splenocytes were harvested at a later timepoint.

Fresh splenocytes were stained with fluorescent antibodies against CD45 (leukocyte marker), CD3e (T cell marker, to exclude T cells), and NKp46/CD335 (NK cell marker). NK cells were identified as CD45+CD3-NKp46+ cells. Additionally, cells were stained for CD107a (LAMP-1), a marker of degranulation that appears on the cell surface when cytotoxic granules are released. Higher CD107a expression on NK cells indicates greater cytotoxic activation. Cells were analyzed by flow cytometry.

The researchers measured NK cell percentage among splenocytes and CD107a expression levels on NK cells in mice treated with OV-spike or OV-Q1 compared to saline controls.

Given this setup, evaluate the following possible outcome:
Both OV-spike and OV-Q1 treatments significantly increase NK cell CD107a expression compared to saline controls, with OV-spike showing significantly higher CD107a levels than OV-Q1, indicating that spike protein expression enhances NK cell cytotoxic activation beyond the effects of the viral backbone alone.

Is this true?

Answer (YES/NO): NO